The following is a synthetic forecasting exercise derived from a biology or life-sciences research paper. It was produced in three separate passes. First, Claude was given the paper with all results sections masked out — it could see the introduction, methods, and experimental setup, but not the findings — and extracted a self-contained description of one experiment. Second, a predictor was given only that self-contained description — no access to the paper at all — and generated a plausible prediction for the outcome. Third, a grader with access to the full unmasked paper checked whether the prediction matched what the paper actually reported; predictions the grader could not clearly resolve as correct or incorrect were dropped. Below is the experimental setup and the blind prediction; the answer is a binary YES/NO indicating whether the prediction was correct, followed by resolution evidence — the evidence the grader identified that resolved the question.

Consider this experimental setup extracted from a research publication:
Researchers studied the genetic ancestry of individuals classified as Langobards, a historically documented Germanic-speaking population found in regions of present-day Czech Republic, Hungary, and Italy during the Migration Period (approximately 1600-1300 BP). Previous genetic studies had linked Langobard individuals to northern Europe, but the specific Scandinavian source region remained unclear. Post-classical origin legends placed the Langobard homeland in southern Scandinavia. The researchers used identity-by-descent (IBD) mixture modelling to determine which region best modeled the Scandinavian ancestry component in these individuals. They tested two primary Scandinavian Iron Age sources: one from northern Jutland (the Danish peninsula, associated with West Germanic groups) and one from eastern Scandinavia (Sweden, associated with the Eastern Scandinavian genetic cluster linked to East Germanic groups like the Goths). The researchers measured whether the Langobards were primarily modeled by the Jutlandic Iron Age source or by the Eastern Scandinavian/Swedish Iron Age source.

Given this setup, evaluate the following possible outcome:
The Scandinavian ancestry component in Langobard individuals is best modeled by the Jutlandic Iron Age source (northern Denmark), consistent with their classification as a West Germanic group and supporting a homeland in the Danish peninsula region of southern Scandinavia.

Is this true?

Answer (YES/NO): YES